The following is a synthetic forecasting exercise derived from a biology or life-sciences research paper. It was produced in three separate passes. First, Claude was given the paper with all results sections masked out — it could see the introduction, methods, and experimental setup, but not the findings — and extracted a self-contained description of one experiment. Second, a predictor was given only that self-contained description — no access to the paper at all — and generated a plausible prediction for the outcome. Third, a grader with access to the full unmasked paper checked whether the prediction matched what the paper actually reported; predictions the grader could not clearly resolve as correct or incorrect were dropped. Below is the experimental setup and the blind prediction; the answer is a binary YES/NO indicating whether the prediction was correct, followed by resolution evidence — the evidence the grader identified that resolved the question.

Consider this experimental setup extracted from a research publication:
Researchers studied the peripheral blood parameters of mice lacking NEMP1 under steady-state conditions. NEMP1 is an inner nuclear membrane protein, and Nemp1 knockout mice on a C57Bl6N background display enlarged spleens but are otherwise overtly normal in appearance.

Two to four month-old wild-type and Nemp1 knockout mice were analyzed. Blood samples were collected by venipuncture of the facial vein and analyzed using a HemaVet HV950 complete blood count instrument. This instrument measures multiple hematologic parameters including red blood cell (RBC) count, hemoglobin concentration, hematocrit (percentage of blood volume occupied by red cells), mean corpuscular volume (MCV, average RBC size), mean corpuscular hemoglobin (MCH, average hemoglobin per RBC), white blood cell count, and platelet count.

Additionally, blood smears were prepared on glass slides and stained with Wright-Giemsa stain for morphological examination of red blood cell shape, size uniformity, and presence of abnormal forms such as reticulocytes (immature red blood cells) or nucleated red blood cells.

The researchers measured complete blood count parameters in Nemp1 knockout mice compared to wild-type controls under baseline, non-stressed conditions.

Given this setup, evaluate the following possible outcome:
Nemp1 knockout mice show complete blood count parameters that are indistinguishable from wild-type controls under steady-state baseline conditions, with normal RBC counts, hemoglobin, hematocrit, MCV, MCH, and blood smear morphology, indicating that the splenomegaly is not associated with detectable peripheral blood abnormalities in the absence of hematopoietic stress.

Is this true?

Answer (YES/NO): NO